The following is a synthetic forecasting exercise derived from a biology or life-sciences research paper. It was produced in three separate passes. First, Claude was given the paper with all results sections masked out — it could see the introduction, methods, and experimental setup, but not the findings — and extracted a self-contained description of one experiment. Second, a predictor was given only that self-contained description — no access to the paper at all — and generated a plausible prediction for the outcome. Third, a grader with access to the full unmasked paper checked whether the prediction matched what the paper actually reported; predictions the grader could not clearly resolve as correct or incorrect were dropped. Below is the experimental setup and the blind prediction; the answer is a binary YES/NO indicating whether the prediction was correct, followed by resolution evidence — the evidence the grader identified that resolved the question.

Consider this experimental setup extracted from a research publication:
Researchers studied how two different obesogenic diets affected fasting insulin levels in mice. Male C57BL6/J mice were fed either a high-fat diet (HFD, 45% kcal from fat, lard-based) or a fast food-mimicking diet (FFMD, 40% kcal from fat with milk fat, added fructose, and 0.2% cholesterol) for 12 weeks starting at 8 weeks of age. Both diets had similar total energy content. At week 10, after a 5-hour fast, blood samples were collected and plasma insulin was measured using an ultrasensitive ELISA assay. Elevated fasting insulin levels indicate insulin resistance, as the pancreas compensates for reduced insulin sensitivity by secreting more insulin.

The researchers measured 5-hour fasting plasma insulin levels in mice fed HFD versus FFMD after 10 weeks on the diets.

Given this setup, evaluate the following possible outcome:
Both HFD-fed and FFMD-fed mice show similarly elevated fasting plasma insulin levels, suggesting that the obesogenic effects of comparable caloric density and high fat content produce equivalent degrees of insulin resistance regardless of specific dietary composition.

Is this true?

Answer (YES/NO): NO